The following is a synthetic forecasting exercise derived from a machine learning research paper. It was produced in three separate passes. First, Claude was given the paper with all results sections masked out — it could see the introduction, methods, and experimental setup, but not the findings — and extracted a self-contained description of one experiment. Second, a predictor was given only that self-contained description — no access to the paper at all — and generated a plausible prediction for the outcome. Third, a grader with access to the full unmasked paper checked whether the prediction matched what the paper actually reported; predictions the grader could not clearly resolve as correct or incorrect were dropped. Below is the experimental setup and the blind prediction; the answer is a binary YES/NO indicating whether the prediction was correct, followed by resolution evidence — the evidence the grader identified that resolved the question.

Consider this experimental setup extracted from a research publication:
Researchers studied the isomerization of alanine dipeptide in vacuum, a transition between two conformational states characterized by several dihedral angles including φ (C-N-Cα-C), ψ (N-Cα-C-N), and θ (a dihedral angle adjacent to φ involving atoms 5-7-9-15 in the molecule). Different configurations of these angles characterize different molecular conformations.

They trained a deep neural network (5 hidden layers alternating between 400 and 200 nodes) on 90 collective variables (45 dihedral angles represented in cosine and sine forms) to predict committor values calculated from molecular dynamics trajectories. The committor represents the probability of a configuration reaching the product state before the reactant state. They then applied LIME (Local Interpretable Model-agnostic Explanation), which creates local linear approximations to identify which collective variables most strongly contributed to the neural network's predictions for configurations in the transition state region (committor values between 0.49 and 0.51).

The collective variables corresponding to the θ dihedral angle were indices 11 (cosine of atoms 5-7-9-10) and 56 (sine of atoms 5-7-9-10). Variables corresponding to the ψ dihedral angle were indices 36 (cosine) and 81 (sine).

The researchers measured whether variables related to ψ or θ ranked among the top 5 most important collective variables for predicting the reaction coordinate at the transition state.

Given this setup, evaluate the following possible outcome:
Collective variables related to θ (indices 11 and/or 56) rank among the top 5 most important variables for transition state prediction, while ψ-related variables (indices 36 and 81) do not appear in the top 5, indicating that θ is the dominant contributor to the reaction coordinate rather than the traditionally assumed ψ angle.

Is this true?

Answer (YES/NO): YES